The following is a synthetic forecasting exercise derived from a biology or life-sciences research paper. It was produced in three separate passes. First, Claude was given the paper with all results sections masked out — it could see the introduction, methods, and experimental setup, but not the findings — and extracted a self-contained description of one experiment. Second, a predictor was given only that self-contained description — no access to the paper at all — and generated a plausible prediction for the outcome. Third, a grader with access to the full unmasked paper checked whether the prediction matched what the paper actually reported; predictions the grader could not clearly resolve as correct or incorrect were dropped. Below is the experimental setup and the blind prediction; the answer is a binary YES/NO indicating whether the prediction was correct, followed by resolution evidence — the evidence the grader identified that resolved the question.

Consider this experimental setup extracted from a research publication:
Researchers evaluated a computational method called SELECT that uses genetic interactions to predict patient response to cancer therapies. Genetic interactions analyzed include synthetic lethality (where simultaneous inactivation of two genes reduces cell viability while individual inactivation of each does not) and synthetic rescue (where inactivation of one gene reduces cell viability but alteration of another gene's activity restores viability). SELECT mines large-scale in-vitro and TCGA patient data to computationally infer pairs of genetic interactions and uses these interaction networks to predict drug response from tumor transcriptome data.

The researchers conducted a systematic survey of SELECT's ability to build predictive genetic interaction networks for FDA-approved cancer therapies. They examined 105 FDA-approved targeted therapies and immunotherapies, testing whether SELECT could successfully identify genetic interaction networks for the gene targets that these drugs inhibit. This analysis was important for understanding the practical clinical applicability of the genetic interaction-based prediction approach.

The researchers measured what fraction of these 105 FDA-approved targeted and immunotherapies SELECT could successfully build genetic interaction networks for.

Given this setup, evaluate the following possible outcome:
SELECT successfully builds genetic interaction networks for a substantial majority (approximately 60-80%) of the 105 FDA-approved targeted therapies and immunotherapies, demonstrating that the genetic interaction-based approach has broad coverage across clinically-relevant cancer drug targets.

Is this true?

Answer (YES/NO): YES